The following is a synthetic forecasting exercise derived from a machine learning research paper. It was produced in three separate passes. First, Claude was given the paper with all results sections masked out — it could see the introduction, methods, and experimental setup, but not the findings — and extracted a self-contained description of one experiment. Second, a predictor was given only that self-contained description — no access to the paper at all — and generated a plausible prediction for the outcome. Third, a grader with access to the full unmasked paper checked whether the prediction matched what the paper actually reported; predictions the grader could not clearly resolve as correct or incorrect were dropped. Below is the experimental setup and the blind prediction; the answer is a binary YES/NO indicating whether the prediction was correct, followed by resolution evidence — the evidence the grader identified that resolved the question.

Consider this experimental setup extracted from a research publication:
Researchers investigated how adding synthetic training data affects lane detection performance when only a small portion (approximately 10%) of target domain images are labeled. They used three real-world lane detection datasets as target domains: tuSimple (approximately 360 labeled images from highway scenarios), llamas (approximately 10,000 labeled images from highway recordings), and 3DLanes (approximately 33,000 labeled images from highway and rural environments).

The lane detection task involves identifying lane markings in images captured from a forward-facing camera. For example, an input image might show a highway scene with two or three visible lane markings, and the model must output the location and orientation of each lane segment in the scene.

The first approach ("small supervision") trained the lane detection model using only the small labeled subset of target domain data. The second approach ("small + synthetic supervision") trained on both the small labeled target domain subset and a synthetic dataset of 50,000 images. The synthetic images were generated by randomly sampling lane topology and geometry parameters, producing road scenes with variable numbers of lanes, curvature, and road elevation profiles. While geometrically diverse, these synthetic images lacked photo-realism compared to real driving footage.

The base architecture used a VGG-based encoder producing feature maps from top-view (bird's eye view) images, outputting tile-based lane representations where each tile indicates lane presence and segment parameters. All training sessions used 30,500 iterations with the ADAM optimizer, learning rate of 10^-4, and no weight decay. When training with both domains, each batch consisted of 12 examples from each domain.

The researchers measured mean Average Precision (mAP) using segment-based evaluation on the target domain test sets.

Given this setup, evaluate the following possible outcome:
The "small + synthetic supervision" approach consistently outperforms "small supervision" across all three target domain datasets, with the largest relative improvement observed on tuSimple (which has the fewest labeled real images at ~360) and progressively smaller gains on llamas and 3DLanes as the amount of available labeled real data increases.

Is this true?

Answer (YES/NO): NO